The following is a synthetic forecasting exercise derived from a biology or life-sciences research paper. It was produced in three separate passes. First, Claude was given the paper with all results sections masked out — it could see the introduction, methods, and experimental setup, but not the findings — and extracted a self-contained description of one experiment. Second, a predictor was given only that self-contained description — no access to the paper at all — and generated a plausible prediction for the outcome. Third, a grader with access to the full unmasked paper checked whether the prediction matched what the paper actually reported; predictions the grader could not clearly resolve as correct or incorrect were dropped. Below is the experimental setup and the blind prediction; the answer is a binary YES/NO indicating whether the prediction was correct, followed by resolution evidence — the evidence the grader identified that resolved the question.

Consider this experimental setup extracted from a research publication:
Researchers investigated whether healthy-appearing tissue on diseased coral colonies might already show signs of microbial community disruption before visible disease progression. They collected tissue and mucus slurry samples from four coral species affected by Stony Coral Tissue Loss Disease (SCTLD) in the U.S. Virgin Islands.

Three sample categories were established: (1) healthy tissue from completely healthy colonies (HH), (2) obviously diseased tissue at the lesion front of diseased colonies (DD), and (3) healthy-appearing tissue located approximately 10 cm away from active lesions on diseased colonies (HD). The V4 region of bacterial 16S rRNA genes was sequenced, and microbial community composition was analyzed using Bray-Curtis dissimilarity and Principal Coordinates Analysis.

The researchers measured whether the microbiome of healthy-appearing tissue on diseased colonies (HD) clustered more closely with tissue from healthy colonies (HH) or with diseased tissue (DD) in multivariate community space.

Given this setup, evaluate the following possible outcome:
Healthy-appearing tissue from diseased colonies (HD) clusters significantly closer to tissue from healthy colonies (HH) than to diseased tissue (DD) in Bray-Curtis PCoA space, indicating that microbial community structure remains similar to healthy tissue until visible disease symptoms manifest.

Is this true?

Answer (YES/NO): YES